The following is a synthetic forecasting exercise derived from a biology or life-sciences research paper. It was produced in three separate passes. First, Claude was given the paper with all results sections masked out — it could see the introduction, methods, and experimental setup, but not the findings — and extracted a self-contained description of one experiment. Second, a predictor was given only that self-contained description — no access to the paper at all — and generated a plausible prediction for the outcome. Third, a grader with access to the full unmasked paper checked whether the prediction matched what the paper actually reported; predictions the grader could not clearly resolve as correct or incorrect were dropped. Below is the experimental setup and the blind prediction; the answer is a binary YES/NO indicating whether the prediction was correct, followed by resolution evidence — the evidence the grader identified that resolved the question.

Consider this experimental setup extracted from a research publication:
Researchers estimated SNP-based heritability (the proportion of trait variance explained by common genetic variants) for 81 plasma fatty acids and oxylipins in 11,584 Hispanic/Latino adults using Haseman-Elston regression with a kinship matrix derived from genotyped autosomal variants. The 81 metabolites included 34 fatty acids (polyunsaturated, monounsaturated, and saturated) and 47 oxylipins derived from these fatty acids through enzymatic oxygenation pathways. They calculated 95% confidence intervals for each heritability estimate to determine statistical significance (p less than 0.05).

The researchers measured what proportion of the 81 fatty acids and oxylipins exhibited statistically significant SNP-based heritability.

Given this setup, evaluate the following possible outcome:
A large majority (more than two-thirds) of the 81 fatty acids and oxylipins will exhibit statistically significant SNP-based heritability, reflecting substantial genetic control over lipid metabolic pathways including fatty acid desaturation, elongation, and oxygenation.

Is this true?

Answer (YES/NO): NO